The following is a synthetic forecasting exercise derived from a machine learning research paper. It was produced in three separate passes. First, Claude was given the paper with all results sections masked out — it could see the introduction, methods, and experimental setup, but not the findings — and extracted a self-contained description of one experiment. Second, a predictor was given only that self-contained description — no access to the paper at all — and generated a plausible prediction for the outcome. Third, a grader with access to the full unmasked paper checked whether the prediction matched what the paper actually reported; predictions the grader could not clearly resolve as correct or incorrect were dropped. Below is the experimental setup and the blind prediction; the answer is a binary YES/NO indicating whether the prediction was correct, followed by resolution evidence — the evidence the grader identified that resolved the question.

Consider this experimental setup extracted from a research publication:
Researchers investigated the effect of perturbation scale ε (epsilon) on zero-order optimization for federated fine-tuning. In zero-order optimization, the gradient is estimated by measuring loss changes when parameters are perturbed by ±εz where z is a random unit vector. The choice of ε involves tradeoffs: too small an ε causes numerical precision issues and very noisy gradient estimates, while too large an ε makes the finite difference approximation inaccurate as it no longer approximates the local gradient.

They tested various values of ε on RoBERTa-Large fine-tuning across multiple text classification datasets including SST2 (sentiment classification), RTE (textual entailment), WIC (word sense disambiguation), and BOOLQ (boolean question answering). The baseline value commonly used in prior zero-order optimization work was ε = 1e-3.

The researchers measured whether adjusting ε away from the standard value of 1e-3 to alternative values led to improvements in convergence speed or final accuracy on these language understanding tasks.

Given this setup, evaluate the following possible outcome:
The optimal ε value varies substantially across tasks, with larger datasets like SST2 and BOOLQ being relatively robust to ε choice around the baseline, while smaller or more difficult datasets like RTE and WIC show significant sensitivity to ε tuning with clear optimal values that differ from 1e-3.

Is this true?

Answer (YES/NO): NO